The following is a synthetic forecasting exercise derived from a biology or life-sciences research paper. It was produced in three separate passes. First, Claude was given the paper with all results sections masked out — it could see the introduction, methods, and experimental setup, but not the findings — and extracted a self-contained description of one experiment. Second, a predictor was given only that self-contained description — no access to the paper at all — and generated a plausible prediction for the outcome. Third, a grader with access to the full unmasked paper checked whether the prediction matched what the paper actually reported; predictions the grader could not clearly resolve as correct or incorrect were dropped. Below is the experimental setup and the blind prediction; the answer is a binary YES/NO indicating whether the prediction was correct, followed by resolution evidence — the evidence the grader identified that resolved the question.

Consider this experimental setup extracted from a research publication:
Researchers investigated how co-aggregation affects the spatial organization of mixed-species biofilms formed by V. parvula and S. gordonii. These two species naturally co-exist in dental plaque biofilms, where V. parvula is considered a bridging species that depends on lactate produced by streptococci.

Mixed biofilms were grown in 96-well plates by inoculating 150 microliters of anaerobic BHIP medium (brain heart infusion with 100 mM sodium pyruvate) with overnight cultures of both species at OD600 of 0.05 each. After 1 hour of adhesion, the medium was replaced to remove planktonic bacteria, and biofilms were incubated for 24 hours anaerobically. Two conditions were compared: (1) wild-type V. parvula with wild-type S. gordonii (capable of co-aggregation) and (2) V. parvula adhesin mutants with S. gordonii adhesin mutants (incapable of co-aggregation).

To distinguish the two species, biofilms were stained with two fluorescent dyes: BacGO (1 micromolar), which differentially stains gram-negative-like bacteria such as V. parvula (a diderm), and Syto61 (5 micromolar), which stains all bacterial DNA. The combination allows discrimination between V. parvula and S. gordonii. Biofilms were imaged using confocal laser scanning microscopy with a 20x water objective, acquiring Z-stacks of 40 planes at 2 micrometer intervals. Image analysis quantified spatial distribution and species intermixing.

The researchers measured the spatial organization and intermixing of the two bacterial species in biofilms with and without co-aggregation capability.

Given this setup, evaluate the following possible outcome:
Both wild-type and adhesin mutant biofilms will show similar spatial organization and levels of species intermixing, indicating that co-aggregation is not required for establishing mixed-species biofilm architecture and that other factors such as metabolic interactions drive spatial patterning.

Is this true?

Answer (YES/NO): NO